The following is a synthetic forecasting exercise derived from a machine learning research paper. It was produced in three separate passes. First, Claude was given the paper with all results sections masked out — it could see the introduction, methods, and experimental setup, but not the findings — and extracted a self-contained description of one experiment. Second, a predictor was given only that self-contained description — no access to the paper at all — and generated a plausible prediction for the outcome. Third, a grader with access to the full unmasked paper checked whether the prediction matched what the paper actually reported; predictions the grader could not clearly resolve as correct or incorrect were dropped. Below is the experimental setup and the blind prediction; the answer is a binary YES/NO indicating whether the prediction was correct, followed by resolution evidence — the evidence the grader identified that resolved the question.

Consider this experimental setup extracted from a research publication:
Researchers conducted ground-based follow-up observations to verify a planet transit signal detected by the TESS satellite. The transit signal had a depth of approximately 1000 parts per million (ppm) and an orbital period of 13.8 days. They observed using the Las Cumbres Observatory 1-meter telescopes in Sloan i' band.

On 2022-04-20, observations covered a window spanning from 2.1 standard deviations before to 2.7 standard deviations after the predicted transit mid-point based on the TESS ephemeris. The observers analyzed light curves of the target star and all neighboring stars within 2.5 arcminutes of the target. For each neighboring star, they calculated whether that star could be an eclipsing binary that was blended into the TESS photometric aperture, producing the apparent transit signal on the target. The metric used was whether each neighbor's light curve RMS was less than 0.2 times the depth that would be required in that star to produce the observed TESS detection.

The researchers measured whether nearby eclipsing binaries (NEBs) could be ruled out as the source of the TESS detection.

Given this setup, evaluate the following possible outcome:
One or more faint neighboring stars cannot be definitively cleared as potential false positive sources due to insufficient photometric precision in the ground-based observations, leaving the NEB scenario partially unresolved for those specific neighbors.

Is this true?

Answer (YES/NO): NO